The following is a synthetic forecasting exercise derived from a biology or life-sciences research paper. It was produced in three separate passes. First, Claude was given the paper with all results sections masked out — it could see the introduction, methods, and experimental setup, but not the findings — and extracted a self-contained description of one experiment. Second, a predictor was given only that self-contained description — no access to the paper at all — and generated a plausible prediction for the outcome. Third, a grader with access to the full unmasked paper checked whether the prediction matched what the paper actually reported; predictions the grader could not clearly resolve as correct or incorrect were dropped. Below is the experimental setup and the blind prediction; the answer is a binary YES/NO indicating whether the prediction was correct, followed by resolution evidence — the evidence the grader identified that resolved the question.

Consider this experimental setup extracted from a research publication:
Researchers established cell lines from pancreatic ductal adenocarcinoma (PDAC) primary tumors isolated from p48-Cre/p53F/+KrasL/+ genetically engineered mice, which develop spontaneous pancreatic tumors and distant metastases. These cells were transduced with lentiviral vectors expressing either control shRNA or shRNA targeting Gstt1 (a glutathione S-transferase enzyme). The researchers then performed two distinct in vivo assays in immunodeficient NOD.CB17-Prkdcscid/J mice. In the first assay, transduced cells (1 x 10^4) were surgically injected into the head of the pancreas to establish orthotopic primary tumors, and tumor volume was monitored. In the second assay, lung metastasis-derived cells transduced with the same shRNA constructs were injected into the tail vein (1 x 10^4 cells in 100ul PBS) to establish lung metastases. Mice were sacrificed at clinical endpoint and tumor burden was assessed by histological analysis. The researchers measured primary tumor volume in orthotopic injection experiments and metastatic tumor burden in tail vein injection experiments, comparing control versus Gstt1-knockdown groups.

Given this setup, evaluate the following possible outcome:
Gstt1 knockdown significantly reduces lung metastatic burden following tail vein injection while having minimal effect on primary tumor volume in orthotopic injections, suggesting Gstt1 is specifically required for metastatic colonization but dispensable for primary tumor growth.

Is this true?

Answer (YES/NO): YES